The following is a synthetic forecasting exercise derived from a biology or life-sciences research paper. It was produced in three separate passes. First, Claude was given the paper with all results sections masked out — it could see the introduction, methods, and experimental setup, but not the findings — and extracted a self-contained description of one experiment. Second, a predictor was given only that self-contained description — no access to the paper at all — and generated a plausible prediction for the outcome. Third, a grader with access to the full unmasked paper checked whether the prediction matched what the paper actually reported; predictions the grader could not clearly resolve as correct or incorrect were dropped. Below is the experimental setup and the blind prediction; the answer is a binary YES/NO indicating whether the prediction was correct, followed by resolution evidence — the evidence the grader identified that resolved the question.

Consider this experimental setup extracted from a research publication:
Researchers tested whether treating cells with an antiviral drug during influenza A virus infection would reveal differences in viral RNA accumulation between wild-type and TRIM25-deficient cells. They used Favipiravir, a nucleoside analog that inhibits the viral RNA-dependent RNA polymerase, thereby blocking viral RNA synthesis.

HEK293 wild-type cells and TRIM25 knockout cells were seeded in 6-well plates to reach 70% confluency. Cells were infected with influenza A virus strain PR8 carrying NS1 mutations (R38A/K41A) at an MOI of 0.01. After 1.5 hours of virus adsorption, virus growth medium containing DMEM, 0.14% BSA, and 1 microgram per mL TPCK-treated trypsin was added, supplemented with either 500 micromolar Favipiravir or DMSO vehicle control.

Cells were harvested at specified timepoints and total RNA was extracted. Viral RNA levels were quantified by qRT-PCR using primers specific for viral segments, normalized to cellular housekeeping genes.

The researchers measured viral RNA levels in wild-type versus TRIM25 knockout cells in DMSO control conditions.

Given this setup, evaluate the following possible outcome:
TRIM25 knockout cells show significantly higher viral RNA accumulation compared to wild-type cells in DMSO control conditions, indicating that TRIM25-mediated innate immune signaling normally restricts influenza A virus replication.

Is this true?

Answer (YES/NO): NO